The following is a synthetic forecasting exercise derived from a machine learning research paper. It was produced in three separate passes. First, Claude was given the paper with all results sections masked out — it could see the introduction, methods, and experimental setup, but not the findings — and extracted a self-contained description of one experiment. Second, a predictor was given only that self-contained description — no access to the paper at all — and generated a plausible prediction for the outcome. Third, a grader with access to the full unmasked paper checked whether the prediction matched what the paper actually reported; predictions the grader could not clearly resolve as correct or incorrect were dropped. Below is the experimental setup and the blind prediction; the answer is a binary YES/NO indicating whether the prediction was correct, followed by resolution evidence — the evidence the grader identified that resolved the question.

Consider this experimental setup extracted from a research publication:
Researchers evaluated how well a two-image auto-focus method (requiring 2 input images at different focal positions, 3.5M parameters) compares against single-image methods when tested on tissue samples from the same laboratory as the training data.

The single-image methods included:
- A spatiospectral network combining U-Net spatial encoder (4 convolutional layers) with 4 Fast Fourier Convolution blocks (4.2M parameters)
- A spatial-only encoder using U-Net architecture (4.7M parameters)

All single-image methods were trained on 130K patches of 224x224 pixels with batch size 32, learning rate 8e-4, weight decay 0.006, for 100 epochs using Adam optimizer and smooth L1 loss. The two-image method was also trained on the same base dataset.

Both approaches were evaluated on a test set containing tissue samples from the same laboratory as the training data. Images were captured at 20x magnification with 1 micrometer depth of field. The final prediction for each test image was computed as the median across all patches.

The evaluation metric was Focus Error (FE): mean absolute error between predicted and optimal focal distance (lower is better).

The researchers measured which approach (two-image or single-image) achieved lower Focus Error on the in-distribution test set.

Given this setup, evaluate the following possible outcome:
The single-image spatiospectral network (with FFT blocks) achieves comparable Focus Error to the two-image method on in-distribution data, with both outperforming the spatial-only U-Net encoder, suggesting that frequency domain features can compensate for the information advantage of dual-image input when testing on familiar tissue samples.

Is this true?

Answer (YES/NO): NO